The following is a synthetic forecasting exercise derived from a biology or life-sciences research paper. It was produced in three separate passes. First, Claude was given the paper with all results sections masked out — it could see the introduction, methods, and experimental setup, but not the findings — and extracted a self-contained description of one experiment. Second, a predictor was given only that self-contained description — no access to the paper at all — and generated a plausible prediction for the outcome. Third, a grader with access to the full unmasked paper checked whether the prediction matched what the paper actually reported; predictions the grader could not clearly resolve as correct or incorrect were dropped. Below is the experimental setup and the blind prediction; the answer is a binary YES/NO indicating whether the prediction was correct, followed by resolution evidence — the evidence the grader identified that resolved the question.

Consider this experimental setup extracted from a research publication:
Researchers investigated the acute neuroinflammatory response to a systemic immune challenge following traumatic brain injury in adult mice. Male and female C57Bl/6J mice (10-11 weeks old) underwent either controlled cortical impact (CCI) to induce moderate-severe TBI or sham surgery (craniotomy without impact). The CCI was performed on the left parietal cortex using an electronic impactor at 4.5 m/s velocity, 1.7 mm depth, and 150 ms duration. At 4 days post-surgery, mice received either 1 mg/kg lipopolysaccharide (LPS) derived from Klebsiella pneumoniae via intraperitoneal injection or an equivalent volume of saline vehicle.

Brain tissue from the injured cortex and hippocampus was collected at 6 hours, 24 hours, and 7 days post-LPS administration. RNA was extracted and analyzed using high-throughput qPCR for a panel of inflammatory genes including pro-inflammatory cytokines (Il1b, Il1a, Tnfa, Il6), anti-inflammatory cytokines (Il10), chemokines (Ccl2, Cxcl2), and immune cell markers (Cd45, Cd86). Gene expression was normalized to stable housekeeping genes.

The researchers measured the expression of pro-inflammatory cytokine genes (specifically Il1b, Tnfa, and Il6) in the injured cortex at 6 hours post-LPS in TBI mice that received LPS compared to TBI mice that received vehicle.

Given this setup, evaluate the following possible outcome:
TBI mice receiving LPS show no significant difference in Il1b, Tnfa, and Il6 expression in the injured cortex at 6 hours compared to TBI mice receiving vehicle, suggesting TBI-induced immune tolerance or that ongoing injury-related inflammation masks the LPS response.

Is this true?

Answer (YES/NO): NO